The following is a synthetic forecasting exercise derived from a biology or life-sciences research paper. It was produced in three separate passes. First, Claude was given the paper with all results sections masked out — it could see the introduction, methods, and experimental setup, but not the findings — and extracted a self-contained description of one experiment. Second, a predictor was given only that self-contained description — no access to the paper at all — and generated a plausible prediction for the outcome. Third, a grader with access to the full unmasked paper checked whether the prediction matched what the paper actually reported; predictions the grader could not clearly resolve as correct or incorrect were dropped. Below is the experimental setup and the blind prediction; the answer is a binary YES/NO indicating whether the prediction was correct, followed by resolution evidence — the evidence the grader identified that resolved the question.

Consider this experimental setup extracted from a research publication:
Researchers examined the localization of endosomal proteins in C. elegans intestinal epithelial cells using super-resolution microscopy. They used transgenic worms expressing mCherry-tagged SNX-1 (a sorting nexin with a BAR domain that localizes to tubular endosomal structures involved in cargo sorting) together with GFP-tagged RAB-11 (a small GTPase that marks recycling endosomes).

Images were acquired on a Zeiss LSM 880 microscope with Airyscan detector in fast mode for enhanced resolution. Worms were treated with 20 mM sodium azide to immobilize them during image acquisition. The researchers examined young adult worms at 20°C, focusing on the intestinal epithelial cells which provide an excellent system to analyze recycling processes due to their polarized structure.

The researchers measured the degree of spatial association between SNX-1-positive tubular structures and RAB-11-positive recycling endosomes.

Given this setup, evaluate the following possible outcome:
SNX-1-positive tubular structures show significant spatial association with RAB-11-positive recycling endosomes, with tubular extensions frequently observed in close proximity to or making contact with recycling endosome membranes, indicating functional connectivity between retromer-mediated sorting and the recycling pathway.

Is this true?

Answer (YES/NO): YES